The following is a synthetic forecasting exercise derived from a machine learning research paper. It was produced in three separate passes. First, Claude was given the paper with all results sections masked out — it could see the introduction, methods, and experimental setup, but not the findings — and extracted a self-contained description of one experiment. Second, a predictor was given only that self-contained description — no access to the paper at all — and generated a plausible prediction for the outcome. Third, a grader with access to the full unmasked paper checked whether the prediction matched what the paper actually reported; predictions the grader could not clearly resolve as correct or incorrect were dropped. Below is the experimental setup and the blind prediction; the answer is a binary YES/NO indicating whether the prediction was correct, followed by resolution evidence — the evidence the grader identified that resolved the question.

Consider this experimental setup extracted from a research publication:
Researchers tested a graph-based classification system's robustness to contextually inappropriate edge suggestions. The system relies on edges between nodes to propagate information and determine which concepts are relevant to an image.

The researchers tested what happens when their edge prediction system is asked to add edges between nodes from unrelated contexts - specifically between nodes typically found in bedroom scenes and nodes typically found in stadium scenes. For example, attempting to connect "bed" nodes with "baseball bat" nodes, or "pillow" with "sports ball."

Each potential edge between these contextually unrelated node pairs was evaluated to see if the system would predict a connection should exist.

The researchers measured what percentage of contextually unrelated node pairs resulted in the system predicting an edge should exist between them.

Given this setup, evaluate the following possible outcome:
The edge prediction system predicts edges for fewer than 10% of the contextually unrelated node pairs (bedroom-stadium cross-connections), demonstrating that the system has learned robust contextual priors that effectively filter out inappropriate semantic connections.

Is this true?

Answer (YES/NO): NO